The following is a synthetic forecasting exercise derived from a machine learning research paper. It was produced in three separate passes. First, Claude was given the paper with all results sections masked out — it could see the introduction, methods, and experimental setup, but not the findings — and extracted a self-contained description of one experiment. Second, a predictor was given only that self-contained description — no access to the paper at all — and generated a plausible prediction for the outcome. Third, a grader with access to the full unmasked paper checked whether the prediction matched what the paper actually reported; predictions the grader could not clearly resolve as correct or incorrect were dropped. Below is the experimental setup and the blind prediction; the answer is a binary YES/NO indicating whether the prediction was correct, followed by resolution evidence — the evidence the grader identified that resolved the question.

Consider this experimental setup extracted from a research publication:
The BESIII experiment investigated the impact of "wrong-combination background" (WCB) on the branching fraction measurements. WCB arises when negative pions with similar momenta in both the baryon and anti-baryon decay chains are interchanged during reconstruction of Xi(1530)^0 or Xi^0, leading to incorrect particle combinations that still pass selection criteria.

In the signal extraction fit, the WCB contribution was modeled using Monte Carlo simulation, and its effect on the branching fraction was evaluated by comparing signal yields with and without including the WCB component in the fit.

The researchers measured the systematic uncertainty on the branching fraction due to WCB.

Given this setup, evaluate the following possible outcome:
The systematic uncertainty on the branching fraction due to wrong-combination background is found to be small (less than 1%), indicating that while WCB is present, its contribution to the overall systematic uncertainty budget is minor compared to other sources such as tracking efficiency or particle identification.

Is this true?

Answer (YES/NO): YES